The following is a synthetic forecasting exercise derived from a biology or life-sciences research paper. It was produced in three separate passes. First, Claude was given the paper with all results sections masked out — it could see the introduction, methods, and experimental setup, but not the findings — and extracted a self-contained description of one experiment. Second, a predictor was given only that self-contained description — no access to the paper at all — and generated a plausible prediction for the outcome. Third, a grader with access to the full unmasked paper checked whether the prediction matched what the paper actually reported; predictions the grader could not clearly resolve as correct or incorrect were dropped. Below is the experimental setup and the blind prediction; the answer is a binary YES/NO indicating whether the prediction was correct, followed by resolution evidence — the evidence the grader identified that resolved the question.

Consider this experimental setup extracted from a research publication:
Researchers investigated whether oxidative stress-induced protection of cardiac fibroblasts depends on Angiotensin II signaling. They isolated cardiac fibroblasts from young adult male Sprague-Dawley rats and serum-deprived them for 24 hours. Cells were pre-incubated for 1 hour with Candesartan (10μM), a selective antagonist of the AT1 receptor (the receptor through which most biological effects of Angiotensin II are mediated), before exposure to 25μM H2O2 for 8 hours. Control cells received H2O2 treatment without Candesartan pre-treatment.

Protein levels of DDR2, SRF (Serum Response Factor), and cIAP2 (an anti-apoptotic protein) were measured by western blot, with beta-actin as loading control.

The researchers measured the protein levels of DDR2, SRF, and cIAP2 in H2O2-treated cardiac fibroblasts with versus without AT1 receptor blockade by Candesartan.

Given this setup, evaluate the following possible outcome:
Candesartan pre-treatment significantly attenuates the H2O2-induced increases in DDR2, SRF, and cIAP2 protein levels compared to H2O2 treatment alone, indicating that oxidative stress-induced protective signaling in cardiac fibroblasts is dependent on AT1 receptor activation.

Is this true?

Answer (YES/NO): YES